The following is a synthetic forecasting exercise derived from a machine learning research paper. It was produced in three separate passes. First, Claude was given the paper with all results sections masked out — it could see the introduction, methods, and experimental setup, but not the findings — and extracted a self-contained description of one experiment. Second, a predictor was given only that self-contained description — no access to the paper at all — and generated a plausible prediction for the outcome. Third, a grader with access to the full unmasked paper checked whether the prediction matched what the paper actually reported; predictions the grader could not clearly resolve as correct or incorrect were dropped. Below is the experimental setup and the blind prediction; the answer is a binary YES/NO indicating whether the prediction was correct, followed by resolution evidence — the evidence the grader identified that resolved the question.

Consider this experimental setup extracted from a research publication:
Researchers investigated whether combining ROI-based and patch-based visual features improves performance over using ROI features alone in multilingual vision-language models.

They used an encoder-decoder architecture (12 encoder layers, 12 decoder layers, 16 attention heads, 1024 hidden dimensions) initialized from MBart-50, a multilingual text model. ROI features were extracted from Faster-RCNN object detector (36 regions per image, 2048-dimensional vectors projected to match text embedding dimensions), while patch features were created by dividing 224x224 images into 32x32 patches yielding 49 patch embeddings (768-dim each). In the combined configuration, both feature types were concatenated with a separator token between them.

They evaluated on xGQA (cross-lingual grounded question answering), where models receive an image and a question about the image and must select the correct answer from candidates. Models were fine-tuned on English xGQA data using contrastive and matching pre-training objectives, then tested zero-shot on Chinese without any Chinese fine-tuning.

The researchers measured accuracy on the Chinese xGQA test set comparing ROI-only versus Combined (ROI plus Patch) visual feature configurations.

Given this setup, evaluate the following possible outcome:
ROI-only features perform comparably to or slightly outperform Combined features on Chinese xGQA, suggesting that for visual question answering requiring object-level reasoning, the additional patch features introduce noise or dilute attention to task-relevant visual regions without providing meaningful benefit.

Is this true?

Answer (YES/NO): NO